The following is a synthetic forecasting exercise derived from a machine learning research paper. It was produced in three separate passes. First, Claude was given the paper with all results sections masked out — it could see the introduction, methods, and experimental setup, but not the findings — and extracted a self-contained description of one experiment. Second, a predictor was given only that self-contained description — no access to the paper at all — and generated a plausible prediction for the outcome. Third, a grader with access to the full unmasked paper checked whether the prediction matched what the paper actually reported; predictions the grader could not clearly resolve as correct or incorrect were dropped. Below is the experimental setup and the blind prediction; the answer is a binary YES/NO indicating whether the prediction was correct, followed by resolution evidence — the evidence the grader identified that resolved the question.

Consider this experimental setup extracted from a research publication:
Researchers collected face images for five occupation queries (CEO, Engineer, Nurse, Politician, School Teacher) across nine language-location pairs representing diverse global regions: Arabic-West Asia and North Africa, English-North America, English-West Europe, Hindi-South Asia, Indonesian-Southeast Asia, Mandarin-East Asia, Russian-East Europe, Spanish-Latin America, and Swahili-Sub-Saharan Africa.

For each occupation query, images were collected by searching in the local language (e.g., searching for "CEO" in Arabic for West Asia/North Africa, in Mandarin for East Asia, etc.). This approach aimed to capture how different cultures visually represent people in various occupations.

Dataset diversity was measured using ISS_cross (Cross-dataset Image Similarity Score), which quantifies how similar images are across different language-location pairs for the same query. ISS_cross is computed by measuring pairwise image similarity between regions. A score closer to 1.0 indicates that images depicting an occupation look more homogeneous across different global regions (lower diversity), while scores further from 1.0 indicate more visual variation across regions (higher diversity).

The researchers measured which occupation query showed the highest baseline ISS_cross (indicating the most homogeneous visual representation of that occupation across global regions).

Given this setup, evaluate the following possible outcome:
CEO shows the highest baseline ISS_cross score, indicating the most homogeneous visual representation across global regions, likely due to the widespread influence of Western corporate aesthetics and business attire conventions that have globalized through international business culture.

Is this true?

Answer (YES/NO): NO